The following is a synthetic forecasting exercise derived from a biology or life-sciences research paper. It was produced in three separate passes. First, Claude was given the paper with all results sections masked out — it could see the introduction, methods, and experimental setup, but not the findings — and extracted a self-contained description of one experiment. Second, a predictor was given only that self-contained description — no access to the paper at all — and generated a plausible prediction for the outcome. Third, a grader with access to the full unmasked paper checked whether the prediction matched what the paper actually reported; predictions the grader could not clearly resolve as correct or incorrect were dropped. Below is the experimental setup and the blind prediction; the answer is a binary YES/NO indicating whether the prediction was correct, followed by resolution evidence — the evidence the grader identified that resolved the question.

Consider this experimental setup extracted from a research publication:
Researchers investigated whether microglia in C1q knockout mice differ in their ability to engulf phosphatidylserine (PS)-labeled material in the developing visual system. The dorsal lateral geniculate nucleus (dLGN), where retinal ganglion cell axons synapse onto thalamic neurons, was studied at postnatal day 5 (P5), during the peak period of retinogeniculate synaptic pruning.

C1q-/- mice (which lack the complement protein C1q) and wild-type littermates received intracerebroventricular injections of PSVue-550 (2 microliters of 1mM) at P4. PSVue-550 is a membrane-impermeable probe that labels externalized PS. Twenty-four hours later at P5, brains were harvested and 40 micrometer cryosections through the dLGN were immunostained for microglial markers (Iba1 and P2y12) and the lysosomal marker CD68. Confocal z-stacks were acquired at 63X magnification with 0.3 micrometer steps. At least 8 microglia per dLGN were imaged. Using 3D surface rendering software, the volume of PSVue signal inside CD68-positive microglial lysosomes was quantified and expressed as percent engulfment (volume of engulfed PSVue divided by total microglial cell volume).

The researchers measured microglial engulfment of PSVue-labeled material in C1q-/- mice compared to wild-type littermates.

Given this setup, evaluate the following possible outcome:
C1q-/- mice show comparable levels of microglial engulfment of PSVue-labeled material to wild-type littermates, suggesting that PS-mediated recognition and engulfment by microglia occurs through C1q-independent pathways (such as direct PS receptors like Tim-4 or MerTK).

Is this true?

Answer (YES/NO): NO